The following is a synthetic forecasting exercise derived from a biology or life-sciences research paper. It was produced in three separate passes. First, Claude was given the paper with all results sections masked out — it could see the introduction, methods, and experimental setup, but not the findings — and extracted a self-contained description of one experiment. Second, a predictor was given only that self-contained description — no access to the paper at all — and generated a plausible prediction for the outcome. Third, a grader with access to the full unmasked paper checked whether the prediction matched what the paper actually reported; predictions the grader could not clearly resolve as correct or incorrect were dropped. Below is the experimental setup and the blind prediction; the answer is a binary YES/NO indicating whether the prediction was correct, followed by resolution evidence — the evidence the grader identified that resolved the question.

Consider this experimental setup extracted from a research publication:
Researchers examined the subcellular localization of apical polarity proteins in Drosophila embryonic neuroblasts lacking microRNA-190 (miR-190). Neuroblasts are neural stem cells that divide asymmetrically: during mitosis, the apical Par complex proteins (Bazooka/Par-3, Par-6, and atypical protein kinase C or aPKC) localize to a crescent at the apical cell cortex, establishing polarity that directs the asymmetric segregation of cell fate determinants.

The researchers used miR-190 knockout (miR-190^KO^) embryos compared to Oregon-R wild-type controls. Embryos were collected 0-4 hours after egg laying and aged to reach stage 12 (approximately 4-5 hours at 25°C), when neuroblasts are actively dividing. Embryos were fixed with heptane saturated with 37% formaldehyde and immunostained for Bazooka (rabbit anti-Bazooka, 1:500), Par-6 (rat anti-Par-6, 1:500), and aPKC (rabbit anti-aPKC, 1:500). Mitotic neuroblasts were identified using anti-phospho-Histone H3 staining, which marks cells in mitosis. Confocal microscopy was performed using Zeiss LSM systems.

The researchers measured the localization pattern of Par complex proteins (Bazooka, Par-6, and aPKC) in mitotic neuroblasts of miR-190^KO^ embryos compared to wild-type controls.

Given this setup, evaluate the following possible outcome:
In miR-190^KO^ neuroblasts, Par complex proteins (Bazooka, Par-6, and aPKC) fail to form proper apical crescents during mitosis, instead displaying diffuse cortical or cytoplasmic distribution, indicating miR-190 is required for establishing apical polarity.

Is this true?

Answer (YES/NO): YES